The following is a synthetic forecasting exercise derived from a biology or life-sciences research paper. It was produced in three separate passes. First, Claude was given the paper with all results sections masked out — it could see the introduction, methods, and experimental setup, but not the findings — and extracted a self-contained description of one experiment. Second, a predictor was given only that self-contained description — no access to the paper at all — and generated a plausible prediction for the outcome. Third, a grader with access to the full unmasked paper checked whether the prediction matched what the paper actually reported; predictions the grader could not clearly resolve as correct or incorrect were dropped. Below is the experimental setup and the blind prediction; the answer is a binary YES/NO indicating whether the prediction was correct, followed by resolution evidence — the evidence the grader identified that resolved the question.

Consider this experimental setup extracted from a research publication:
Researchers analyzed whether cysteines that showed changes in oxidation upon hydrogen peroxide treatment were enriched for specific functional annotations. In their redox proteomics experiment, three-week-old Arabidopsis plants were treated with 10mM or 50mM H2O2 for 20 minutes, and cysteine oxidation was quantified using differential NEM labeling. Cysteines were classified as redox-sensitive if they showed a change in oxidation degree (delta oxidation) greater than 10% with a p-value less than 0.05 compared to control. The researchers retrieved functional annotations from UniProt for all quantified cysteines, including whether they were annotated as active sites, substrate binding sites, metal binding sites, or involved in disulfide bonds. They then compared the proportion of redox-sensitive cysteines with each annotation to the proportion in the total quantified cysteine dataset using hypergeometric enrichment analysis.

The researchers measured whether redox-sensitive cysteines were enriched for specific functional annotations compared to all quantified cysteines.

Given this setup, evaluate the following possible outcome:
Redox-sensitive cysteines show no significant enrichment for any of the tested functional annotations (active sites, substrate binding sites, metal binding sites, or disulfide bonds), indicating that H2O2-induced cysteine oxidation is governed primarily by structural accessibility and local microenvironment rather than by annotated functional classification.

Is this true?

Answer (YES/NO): NO